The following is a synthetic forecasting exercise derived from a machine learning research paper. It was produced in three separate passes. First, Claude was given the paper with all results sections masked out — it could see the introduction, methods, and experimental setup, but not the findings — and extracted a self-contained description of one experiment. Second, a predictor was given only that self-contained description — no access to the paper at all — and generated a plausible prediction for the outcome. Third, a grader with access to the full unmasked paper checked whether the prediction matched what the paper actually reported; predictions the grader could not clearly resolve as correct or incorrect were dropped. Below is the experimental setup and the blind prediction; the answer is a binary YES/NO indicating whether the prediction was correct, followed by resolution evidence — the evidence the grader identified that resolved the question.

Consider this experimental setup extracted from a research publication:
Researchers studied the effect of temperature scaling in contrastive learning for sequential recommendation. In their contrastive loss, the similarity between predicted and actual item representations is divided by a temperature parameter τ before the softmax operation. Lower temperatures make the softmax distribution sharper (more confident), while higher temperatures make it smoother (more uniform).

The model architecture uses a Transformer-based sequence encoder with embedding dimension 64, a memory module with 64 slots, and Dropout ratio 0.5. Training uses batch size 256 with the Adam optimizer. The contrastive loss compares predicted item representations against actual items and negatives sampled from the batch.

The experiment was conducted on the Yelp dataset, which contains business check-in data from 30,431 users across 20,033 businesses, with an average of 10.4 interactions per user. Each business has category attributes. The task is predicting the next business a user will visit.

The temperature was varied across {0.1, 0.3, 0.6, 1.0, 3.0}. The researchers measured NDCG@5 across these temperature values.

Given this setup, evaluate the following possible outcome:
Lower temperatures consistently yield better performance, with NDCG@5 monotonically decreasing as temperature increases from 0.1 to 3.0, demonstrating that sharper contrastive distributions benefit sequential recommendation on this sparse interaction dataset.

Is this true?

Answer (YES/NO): NO